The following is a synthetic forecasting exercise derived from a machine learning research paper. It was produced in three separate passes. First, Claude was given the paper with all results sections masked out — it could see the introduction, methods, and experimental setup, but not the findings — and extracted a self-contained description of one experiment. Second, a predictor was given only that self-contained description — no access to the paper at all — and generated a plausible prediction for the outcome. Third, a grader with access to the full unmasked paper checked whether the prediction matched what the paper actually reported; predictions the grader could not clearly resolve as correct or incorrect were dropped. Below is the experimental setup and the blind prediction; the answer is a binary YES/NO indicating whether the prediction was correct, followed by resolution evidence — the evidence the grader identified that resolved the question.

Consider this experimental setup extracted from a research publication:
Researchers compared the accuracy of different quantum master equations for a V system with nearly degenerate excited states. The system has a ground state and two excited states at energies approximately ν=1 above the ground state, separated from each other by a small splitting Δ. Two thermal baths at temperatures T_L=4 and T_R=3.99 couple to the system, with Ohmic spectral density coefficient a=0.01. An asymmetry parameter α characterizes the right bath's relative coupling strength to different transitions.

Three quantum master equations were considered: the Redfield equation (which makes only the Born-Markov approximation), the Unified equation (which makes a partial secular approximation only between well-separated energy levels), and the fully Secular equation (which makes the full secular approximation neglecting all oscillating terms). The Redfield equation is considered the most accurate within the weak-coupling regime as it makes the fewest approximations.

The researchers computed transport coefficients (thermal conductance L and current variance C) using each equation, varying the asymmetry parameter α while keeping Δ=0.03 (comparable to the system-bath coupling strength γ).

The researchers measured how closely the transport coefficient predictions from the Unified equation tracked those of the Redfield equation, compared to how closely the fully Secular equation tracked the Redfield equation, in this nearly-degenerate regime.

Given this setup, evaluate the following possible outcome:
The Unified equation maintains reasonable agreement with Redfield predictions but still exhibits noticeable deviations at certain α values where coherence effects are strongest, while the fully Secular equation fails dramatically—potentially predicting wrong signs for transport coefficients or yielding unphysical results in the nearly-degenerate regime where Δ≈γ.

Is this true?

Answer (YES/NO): NO